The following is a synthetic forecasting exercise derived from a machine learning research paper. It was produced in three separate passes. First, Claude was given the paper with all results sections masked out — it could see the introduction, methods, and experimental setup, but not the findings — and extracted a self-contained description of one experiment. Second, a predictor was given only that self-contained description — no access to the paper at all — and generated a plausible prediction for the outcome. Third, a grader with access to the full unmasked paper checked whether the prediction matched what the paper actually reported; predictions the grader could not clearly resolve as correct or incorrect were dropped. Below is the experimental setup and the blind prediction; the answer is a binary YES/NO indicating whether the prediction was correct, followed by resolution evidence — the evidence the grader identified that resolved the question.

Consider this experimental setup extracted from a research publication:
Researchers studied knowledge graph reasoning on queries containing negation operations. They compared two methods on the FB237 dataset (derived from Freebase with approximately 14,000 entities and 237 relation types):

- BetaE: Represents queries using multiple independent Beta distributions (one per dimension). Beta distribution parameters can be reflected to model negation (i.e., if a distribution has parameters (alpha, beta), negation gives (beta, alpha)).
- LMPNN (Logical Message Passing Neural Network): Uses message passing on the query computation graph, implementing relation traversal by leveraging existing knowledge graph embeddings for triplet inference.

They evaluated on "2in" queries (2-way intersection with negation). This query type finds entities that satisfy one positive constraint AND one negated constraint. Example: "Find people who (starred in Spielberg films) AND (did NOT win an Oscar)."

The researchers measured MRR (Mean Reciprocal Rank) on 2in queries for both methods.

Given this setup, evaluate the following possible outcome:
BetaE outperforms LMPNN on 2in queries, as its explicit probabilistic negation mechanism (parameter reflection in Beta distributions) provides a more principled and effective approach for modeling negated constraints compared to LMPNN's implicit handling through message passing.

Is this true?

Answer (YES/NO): NO